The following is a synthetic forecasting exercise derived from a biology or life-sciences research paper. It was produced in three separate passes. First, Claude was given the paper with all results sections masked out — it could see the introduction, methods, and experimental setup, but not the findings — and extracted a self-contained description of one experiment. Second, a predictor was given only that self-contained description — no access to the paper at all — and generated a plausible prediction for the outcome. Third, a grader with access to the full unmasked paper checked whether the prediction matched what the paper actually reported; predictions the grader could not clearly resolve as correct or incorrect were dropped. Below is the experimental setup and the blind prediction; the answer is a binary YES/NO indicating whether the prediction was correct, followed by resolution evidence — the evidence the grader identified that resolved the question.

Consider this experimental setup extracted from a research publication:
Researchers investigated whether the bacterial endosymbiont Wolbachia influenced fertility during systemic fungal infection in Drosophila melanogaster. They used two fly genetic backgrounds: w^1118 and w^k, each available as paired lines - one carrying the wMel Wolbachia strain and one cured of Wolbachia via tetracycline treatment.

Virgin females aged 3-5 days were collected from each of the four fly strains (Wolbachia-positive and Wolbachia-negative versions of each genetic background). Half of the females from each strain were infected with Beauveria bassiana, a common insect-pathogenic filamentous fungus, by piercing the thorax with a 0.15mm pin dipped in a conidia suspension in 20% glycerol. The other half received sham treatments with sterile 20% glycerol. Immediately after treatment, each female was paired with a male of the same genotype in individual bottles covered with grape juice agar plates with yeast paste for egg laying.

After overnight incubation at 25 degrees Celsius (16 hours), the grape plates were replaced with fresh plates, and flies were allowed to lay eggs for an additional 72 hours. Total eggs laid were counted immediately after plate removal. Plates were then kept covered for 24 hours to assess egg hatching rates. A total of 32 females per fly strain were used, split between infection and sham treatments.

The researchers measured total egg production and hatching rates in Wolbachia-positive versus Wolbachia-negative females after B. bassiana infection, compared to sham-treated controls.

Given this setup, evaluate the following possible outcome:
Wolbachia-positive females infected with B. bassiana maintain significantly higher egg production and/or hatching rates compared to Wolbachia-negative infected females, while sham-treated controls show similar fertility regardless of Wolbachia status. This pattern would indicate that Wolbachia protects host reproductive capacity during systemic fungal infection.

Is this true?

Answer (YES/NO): YES